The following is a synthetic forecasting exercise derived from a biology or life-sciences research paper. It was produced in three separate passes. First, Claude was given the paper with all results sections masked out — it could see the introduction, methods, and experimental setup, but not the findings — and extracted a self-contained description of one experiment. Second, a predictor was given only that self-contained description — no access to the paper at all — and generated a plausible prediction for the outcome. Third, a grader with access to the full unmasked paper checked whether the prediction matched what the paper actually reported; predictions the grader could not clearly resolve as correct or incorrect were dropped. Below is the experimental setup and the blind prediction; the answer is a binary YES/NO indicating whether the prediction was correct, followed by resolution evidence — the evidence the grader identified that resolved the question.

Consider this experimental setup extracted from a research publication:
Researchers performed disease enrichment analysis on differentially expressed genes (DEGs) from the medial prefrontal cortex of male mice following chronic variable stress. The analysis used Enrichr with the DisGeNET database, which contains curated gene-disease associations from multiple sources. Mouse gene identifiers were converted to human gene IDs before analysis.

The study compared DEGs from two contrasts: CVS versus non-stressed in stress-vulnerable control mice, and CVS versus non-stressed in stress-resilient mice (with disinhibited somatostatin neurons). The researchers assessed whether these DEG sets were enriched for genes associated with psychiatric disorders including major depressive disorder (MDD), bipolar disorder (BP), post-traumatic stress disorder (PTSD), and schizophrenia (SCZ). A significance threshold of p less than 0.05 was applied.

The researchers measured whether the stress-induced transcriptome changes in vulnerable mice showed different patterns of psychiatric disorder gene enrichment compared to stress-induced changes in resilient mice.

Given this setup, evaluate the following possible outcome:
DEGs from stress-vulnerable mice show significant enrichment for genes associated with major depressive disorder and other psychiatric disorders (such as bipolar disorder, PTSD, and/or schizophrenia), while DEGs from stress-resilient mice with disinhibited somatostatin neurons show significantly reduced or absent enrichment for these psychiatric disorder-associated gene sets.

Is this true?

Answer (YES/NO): YES